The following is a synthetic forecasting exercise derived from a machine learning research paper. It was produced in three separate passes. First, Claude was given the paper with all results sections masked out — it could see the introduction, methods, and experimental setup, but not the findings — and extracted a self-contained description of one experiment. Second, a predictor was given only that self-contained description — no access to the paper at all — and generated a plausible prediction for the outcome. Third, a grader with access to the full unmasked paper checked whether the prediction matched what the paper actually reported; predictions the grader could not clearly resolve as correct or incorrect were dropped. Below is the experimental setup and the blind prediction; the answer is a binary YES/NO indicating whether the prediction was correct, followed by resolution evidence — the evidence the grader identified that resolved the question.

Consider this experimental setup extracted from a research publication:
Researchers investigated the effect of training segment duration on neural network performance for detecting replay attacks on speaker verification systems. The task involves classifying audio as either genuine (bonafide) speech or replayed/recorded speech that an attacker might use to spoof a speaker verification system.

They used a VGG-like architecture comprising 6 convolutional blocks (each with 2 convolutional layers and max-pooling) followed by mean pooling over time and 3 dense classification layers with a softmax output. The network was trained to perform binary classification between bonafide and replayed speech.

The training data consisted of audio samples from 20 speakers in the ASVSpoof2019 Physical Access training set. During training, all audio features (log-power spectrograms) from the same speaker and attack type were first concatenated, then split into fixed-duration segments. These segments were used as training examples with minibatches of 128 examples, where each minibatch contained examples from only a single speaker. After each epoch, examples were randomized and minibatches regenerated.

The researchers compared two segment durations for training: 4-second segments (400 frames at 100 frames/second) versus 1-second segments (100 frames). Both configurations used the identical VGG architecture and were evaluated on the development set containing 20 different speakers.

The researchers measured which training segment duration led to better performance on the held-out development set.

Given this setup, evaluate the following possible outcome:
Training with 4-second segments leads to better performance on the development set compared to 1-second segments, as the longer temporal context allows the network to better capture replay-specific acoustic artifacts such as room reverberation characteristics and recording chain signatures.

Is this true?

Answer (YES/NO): NO